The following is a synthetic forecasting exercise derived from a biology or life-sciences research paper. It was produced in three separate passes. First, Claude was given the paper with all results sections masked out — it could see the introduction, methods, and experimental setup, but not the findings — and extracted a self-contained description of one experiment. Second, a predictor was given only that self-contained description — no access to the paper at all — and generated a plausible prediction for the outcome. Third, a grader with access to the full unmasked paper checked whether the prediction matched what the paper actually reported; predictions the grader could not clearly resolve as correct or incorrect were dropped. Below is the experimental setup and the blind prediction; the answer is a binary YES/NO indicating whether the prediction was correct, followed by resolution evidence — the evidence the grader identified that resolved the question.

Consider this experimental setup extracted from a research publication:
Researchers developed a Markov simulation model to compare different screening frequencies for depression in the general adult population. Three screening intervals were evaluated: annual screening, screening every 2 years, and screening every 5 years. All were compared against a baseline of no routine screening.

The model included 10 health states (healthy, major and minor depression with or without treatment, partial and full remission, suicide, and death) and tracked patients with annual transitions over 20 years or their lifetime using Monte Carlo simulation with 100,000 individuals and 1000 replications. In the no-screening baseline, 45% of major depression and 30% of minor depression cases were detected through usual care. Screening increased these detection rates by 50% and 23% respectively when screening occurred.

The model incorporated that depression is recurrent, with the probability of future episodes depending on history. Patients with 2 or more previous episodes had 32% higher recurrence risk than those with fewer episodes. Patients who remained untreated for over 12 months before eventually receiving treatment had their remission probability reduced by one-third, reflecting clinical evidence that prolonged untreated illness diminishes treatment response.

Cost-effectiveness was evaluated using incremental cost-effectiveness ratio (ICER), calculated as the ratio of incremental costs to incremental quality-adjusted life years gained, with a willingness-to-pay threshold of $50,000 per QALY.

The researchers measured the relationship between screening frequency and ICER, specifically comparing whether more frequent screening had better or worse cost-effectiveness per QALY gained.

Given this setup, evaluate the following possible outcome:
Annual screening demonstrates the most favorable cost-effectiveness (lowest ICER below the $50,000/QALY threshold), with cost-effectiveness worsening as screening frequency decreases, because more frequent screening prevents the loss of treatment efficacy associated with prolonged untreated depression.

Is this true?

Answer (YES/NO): NO